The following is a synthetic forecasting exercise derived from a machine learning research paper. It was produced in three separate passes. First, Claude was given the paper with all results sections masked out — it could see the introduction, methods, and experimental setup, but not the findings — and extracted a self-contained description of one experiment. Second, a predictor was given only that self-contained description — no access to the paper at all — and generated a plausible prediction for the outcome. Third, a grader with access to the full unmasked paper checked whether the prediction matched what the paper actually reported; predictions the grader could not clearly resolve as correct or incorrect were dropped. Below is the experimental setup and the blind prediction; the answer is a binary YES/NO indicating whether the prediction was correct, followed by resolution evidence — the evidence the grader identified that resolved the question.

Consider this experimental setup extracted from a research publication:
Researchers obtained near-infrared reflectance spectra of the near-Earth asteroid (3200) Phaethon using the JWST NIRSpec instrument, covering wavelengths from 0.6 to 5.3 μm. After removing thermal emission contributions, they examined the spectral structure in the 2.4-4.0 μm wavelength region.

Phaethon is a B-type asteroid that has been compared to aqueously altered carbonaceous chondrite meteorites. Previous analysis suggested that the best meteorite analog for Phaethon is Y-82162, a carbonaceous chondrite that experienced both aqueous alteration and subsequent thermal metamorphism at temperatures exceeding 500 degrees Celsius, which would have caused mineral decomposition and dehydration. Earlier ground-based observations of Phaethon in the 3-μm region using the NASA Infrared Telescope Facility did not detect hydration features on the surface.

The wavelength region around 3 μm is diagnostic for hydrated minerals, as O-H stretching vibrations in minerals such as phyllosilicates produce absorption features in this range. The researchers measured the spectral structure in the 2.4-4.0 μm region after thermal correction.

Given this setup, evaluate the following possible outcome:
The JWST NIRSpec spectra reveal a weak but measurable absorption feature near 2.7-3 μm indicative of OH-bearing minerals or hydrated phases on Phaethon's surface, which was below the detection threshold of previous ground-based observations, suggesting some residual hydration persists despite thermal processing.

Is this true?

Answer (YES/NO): NO